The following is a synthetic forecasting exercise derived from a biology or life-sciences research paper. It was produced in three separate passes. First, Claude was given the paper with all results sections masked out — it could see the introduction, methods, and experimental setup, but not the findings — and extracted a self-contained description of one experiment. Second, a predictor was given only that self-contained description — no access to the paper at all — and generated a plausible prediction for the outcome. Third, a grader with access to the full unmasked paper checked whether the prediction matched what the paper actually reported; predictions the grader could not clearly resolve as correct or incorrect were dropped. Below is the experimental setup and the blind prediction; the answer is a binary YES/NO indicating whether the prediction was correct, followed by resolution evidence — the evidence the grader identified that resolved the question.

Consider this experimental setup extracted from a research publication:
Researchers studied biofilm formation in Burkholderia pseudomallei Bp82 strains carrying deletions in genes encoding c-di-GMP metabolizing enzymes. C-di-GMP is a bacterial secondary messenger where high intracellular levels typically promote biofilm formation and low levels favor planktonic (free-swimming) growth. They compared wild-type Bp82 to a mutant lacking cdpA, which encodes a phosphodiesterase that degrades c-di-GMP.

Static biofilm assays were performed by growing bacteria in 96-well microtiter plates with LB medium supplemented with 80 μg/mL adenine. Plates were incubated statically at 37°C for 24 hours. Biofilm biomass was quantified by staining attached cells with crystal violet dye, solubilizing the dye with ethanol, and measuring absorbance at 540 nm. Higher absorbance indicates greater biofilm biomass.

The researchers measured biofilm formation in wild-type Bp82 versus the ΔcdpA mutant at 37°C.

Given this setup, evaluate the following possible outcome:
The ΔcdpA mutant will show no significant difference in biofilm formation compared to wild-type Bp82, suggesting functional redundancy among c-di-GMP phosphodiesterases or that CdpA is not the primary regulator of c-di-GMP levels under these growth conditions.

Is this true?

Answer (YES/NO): NO